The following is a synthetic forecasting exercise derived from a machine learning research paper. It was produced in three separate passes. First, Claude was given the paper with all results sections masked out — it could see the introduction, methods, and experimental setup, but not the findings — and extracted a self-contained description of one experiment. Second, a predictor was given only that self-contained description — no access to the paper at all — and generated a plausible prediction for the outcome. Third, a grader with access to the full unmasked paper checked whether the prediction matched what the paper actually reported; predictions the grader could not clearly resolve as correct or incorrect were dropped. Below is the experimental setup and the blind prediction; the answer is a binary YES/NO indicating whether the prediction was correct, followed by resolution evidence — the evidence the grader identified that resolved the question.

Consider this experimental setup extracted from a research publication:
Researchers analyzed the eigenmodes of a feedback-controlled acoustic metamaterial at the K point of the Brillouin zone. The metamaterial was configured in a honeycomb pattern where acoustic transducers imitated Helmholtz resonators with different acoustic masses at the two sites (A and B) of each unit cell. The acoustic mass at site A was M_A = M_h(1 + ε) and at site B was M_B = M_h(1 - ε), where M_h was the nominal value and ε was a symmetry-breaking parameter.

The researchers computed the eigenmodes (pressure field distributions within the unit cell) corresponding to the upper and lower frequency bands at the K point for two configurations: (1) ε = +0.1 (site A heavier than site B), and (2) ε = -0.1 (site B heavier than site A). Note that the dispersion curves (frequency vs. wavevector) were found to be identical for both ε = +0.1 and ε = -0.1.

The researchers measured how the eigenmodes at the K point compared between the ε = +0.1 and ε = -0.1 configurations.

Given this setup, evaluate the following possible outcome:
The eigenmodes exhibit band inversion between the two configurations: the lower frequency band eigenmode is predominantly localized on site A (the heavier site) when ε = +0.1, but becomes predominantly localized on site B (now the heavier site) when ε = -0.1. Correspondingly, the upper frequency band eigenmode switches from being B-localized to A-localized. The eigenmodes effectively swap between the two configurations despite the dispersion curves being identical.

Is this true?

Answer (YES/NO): YES